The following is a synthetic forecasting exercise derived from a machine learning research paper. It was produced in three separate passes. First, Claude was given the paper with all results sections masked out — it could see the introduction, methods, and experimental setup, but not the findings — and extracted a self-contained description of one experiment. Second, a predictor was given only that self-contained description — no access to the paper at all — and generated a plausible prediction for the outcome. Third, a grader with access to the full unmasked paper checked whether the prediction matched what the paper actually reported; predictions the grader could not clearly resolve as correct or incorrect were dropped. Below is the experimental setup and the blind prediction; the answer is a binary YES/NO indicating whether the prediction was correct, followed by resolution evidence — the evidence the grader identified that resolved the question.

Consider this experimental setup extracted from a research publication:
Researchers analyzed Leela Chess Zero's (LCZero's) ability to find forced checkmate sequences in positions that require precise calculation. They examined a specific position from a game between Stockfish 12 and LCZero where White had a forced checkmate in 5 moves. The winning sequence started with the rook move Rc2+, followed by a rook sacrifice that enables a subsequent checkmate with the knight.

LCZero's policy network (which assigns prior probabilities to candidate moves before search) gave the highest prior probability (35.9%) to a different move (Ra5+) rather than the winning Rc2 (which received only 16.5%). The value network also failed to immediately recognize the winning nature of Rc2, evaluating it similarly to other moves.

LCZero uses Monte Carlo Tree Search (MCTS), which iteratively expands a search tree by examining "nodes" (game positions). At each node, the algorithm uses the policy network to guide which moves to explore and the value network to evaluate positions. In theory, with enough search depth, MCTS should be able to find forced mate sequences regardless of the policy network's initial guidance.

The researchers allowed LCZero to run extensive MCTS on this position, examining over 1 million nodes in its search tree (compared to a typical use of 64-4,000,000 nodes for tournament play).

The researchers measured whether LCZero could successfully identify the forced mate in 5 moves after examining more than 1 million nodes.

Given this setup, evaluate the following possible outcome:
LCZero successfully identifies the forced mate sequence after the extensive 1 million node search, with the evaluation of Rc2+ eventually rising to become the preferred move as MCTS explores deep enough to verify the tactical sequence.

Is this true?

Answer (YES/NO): NO